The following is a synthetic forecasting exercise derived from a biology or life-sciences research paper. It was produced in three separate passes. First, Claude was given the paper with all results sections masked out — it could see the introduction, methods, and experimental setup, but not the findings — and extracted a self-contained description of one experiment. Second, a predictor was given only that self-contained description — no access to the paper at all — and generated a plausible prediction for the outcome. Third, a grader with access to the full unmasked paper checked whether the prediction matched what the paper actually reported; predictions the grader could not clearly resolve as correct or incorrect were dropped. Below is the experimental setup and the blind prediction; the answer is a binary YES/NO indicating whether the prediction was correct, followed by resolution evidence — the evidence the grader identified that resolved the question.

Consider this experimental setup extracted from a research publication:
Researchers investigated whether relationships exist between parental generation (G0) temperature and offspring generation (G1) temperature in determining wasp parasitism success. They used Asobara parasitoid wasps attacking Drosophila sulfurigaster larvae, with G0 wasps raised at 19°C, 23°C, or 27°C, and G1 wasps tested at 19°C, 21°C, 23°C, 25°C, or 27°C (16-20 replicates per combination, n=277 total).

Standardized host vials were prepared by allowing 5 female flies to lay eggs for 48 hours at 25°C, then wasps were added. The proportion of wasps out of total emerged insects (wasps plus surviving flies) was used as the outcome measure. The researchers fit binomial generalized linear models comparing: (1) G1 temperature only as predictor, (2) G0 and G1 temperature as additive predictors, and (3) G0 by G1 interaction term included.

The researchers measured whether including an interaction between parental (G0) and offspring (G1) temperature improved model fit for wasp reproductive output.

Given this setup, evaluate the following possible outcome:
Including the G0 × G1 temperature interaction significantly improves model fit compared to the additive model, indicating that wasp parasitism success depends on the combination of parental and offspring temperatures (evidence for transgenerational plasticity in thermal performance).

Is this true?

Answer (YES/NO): YES